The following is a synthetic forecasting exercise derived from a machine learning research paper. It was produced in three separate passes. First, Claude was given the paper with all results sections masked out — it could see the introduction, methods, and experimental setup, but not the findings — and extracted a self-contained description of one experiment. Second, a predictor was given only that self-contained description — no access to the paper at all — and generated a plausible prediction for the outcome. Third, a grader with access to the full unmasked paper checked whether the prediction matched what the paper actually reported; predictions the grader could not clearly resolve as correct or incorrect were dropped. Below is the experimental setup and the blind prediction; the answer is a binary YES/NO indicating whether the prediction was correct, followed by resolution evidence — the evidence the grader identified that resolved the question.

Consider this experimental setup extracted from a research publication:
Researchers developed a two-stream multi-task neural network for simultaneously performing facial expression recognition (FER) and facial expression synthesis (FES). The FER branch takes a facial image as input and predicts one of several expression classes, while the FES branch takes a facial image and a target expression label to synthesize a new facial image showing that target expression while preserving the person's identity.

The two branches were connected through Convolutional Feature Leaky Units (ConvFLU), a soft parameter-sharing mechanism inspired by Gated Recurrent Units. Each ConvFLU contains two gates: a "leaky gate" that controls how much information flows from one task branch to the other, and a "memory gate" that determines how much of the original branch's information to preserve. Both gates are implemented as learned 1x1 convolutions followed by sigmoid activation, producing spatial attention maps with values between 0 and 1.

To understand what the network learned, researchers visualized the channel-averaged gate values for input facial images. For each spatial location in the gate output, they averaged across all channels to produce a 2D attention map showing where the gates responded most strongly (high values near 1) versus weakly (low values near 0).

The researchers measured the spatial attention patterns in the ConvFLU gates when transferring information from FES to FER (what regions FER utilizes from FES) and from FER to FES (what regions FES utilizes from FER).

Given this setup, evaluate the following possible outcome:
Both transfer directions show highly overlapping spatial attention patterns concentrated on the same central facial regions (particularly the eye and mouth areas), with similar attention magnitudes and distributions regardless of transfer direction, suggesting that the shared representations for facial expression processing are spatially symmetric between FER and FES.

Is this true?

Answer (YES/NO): NO